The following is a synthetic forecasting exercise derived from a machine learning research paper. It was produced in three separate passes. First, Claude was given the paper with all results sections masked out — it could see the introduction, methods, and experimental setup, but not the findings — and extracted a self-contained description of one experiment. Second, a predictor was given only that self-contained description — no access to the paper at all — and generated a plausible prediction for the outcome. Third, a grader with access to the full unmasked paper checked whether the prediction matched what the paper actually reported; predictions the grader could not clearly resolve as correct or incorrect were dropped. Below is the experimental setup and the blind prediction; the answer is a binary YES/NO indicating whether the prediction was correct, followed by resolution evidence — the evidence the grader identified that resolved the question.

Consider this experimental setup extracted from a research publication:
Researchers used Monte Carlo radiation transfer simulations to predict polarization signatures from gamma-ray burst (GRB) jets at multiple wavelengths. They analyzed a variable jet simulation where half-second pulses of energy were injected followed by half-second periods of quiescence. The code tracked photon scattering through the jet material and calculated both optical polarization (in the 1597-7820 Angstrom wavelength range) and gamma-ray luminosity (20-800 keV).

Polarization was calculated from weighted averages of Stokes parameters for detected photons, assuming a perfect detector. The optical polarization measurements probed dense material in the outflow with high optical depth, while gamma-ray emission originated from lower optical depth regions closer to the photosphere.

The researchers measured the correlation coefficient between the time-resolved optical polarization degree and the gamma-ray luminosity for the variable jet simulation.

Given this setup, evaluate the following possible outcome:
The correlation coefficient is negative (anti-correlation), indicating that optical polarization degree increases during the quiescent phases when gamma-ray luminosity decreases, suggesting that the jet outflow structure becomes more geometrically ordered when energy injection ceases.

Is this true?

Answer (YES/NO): NO